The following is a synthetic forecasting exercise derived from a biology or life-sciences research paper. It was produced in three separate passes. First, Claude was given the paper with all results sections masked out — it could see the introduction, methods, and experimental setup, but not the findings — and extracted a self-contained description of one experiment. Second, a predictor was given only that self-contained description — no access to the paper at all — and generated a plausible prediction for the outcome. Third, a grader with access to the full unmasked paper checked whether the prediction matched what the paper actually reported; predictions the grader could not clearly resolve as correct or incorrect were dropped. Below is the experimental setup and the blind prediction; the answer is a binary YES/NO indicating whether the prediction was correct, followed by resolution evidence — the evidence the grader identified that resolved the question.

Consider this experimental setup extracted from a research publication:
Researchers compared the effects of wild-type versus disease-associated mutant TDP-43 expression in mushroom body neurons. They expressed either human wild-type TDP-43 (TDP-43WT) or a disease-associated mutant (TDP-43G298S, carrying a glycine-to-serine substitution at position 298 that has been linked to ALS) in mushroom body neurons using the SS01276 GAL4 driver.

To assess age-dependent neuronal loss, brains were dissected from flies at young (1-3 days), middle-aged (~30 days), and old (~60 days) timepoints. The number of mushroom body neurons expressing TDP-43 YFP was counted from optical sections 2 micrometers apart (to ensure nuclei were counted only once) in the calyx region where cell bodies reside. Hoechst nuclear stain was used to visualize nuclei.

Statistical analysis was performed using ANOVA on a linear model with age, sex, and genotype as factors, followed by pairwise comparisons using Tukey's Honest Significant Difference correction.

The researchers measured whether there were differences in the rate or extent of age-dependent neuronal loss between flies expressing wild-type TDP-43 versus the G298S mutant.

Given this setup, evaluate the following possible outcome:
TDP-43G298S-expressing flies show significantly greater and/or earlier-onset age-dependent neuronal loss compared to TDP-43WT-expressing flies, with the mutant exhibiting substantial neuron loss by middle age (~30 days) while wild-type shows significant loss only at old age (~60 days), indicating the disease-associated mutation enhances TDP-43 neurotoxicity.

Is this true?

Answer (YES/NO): NO